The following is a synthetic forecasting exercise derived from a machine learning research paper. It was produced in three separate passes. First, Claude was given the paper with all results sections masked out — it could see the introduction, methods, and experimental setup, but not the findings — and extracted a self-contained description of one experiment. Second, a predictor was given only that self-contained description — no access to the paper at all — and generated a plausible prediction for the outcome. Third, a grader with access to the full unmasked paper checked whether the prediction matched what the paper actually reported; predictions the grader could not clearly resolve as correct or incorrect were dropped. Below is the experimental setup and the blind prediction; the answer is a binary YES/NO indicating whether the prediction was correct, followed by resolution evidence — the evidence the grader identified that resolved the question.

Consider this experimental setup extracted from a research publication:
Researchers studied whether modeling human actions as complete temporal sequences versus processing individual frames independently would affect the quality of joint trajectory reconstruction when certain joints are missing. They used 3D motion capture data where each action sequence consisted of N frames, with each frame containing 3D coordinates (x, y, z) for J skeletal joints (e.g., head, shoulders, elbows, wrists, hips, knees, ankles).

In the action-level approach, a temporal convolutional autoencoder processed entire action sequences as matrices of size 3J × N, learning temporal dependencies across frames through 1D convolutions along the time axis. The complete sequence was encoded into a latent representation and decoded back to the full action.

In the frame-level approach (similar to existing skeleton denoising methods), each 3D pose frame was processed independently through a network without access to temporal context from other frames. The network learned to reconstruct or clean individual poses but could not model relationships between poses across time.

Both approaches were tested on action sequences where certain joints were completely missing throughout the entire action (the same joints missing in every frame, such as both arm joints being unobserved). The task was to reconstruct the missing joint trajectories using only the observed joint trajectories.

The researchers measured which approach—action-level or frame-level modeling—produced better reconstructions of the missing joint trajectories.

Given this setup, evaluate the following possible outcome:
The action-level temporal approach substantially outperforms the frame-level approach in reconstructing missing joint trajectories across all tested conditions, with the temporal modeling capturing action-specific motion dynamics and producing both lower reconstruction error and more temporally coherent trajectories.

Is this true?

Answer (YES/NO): YES